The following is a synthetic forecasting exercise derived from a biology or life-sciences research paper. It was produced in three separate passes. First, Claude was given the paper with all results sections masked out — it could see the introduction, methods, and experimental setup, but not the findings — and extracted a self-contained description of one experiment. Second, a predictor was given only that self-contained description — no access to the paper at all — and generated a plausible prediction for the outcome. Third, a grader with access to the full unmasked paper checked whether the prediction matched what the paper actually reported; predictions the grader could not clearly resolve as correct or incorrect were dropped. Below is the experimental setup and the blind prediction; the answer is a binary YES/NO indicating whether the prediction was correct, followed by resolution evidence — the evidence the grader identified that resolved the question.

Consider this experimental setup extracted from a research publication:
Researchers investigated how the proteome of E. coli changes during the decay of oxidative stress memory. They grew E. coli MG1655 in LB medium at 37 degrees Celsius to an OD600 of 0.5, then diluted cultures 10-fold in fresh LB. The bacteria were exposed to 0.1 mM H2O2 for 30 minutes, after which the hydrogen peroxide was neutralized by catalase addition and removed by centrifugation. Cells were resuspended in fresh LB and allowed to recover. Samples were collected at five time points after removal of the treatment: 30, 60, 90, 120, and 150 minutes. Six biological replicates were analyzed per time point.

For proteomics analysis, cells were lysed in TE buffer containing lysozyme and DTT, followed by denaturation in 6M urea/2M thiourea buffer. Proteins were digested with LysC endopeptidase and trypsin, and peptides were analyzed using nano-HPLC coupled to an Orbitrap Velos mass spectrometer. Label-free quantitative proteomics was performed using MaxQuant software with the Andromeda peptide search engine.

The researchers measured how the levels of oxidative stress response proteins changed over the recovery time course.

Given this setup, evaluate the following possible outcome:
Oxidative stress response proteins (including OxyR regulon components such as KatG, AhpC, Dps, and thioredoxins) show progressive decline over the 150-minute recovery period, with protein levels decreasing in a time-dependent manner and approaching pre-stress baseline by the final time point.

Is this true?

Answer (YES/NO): NO